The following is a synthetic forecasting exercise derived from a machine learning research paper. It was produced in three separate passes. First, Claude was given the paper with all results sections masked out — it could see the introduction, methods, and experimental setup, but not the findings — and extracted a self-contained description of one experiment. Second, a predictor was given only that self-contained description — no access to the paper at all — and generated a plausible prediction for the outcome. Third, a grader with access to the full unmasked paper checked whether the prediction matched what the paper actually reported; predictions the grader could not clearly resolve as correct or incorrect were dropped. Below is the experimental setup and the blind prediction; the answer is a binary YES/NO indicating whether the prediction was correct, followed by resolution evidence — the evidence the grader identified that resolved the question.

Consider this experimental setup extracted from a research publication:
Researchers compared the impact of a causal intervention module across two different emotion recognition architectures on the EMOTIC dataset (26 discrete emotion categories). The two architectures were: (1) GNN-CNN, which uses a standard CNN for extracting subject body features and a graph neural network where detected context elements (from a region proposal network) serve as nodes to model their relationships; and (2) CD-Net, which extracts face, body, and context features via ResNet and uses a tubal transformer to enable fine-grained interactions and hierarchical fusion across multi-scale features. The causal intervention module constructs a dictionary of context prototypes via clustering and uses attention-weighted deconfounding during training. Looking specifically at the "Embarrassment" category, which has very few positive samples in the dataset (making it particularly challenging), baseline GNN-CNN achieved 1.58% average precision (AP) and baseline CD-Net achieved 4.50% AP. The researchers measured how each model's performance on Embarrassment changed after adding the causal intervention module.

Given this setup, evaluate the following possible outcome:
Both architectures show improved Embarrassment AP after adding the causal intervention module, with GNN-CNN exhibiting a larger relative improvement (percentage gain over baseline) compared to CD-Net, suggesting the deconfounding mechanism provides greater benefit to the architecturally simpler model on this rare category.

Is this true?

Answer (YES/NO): YES